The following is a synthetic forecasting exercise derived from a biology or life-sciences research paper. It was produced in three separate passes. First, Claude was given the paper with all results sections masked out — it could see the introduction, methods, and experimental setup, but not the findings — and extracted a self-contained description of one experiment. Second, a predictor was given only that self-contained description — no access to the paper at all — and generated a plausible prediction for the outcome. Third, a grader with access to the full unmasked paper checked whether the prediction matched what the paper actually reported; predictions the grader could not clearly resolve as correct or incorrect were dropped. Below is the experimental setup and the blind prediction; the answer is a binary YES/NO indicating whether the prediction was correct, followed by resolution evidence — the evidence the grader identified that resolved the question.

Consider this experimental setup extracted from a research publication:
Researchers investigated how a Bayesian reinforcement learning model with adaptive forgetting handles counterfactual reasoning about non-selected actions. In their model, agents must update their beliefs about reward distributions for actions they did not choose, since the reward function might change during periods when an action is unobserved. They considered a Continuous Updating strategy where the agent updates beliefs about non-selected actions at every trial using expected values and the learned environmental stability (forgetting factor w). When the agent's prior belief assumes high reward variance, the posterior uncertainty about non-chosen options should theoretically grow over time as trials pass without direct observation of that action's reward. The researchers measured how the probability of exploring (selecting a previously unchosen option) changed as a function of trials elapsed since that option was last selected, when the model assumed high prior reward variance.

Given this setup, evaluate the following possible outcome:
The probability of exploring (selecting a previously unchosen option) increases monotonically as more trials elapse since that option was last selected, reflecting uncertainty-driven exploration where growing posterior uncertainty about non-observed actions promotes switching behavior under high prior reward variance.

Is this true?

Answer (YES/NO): YES